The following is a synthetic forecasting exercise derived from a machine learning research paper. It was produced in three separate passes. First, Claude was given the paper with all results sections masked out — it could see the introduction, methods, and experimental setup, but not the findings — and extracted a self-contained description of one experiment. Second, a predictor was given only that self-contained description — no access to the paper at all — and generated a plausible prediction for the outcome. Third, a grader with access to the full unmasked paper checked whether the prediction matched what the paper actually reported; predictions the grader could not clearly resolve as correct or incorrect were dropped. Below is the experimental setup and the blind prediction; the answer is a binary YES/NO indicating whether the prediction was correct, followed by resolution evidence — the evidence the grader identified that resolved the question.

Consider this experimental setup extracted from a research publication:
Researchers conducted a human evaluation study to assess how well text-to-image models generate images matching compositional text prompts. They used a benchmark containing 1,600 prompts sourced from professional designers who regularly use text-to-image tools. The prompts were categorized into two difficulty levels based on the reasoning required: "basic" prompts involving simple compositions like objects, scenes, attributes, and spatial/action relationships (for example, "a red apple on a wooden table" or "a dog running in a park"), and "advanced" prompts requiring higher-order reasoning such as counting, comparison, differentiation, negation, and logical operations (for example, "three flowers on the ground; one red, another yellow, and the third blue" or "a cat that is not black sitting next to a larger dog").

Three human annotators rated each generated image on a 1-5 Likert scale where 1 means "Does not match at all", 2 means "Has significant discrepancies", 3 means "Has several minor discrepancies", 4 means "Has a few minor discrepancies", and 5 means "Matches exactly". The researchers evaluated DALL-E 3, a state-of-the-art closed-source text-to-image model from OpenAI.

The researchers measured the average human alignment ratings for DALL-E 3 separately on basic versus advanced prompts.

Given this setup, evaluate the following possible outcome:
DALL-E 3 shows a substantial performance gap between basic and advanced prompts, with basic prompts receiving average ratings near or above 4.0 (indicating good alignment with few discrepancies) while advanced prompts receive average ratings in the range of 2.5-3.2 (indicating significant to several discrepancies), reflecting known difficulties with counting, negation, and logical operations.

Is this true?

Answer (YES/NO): NO